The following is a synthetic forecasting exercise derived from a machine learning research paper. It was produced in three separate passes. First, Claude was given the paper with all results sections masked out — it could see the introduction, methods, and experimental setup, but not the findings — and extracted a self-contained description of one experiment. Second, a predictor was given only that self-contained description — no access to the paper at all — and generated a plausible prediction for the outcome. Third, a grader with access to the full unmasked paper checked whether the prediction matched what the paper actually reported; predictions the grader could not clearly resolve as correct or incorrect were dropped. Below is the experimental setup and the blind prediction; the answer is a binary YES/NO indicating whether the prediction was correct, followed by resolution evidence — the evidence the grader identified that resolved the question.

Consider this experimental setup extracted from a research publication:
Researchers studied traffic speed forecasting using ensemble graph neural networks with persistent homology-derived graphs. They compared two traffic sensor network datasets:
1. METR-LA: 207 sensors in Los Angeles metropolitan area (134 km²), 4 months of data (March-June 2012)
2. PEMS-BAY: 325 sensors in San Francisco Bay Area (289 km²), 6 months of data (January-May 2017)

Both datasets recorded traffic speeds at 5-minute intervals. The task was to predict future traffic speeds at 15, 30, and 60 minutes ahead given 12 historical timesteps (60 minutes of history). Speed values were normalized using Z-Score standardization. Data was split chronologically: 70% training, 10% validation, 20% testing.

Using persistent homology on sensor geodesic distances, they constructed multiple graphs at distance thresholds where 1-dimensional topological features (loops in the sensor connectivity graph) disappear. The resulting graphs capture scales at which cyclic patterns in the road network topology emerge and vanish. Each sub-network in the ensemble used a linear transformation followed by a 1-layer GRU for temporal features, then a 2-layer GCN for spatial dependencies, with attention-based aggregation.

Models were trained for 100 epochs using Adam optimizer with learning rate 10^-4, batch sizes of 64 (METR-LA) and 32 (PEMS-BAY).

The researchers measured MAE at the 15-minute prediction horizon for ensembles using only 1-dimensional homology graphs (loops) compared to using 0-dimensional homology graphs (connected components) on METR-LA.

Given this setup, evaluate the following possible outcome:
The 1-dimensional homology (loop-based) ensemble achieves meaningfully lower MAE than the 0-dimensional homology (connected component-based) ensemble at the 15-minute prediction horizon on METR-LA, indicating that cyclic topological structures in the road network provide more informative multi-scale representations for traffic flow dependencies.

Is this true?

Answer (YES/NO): NO